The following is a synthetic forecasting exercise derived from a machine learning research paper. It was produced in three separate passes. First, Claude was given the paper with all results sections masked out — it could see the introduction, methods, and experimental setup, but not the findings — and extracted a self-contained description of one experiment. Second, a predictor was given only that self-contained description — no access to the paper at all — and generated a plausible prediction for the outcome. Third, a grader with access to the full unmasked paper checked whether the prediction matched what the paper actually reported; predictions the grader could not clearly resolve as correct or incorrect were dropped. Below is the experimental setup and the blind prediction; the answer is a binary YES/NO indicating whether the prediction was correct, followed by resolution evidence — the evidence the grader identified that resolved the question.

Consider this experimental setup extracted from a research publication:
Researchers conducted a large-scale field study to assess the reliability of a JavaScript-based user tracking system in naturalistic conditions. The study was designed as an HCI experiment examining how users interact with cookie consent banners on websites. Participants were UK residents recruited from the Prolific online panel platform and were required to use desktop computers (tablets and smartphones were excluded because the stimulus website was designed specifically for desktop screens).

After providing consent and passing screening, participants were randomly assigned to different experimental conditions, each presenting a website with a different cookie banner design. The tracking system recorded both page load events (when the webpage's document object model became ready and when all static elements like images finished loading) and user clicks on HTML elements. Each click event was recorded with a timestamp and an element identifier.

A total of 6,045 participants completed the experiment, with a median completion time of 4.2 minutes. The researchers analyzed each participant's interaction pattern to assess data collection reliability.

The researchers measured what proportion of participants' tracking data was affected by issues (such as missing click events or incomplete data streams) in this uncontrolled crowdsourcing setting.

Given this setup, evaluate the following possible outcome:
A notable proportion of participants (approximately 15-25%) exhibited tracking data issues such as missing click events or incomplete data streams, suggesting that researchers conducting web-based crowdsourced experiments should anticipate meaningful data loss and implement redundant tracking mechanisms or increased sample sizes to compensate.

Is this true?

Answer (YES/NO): NO